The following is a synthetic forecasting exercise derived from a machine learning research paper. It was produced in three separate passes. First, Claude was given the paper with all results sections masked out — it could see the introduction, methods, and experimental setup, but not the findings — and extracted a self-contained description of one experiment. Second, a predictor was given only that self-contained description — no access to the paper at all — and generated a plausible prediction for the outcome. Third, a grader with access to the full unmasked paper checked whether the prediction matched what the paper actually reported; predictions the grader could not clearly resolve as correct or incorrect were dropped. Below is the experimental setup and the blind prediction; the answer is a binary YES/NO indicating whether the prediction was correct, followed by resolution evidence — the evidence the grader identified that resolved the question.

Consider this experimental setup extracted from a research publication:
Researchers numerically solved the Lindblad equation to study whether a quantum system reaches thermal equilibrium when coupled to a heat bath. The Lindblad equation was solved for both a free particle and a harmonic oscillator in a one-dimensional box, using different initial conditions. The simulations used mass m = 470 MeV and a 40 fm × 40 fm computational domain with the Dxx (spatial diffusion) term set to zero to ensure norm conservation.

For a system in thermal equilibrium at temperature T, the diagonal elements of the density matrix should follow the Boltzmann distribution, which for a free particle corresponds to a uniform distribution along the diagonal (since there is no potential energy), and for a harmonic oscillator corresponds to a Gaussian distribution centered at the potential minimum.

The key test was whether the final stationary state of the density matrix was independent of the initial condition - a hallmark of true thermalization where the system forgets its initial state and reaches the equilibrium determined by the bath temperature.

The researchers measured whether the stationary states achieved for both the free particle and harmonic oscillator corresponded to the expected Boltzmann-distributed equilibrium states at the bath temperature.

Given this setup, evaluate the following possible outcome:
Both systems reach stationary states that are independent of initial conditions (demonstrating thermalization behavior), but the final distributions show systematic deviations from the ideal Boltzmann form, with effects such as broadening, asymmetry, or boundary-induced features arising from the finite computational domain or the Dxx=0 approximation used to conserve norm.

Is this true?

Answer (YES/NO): NO